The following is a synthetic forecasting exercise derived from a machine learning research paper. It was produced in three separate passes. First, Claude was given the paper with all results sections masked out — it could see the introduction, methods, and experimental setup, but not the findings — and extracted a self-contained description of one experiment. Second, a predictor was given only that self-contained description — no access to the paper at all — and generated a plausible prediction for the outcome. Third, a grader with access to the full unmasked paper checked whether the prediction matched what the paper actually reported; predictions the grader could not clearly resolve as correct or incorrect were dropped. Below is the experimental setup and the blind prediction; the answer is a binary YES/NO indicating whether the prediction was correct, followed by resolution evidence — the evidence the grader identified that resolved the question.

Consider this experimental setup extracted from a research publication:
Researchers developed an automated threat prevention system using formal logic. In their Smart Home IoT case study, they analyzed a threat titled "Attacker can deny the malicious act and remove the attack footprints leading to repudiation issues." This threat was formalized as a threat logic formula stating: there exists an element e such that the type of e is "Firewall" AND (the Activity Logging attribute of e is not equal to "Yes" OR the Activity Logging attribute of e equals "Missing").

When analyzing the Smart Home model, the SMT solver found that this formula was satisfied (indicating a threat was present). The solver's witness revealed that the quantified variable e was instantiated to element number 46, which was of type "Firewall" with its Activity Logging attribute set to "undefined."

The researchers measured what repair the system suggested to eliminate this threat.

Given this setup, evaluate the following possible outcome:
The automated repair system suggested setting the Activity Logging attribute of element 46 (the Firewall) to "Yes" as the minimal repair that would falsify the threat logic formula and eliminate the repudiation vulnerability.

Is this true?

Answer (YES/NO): YES